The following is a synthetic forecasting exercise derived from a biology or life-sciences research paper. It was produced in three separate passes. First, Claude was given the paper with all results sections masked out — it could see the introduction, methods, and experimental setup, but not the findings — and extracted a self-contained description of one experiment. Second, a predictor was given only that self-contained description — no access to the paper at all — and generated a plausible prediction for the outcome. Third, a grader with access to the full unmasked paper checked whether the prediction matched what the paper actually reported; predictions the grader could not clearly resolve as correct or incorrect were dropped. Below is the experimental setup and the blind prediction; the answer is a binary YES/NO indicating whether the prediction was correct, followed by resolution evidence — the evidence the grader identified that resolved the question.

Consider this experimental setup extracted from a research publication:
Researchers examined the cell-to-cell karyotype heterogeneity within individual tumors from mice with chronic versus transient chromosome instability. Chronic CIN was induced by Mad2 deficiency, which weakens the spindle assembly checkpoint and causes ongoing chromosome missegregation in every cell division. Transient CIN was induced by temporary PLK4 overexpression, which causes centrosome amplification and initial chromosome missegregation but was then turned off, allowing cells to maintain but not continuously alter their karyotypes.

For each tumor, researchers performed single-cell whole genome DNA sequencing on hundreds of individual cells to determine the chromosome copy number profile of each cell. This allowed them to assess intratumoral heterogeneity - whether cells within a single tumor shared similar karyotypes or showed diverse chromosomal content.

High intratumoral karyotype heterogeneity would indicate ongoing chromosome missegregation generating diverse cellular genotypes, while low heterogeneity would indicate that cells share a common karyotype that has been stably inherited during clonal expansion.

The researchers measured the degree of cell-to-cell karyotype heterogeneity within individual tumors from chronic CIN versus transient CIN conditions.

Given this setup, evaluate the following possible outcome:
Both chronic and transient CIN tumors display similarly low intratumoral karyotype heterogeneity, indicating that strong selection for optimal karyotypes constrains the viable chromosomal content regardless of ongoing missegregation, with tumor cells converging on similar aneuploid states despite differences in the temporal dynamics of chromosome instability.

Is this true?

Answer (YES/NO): NO